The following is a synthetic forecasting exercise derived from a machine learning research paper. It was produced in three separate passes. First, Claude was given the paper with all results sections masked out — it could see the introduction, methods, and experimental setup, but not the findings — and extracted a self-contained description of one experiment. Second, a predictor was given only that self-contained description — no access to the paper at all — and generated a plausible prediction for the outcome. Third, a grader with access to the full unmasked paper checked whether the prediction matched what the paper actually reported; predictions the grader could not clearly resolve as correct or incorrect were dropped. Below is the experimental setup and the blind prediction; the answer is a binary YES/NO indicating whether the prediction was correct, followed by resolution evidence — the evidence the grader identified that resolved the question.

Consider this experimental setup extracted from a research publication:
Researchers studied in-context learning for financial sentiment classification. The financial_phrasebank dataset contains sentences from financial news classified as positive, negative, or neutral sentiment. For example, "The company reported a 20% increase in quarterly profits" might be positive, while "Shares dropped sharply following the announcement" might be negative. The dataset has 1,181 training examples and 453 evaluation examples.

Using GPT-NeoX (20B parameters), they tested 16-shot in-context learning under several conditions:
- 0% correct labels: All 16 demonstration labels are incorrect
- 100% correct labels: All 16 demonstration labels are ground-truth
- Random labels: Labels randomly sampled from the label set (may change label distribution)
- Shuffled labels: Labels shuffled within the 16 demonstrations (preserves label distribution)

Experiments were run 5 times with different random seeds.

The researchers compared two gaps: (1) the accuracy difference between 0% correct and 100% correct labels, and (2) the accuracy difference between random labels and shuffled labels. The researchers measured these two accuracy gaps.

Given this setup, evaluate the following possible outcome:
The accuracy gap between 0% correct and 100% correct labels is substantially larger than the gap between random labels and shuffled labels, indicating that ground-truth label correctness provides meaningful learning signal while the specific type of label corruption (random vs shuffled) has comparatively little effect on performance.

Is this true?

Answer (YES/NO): NO